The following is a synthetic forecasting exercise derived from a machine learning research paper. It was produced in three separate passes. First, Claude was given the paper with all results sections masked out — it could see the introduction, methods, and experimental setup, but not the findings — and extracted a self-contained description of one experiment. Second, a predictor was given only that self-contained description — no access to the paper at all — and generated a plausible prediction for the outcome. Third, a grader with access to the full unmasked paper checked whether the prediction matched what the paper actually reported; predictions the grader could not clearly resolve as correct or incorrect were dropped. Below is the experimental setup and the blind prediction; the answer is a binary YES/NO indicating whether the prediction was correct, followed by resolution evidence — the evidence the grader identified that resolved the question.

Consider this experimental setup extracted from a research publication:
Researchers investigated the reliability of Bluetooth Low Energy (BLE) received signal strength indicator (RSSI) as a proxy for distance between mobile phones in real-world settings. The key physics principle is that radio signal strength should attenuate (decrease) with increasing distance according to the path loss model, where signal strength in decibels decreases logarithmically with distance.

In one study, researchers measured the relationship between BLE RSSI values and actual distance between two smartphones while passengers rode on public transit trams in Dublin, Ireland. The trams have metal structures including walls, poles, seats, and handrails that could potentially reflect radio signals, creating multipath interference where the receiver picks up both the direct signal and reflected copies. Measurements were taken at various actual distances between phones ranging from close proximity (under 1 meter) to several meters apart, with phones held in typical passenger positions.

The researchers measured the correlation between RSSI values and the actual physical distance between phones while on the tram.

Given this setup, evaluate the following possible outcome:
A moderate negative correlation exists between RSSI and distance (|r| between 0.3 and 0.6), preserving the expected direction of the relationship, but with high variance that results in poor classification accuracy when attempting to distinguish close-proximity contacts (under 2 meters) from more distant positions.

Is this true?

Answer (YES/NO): NO